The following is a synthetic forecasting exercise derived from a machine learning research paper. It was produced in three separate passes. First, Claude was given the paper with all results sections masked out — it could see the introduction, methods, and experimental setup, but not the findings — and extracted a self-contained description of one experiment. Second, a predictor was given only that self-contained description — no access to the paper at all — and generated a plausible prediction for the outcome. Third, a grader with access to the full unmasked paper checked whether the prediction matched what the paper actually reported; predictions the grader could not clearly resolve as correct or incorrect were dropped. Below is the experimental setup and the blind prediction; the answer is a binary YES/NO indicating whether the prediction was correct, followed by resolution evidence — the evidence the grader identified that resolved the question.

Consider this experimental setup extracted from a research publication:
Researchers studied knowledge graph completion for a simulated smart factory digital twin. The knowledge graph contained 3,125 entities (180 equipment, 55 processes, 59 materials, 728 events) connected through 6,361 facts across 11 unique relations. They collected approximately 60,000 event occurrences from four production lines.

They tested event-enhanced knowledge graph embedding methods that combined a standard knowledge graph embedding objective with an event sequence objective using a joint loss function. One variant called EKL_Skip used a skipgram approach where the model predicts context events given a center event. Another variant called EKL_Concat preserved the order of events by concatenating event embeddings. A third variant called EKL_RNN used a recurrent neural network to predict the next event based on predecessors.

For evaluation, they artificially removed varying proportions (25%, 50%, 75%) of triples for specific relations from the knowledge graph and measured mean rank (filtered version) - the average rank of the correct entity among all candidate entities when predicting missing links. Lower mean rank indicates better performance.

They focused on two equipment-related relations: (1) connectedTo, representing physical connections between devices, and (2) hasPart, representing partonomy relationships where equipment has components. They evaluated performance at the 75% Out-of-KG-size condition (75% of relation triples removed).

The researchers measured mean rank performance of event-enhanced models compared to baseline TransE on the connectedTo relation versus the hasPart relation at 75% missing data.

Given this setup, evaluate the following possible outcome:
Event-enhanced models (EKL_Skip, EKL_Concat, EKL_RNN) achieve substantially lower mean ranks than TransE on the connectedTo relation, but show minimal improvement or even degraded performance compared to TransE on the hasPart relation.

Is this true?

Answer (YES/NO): YES